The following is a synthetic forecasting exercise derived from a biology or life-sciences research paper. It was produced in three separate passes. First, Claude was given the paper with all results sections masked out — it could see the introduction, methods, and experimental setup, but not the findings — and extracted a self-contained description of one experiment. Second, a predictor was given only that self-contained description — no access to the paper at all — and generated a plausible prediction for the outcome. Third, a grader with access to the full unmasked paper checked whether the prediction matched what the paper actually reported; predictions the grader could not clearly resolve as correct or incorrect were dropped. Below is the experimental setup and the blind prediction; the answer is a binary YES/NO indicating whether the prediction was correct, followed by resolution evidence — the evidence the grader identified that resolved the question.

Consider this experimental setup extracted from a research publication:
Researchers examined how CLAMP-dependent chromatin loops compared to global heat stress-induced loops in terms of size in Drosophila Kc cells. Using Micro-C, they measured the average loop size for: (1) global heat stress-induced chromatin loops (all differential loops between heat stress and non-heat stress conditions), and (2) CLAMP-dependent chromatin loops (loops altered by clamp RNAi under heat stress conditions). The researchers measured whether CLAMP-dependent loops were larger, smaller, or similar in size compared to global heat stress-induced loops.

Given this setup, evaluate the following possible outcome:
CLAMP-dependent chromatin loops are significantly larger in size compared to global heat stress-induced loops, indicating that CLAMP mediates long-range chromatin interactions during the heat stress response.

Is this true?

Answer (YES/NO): NO